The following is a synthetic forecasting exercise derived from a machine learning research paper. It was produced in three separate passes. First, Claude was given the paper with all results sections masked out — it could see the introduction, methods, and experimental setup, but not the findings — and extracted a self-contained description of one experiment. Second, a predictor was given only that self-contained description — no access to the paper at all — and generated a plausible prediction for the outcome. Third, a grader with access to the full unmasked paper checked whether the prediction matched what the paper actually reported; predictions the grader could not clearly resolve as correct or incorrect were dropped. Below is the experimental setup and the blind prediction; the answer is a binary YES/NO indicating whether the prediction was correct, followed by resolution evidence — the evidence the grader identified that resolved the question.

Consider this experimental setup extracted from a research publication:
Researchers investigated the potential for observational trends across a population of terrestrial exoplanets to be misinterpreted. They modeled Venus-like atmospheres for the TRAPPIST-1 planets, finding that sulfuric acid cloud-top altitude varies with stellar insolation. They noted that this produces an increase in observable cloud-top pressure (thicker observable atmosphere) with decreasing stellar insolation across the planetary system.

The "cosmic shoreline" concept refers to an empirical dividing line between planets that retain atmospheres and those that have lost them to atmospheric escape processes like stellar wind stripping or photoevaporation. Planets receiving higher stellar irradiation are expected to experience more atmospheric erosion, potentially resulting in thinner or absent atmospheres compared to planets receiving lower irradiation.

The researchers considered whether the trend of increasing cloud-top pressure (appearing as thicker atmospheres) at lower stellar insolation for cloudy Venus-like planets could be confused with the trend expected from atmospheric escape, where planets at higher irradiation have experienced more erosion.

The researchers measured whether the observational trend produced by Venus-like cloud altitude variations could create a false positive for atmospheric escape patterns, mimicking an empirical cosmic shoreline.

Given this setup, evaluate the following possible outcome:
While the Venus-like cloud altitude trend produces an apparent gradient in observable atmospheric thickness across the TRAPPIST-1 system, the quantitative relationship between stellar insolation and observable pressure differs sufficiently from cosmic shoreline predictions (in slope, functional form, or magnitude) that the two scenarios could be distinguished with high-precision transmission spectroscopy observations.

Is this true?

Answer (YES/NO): NO